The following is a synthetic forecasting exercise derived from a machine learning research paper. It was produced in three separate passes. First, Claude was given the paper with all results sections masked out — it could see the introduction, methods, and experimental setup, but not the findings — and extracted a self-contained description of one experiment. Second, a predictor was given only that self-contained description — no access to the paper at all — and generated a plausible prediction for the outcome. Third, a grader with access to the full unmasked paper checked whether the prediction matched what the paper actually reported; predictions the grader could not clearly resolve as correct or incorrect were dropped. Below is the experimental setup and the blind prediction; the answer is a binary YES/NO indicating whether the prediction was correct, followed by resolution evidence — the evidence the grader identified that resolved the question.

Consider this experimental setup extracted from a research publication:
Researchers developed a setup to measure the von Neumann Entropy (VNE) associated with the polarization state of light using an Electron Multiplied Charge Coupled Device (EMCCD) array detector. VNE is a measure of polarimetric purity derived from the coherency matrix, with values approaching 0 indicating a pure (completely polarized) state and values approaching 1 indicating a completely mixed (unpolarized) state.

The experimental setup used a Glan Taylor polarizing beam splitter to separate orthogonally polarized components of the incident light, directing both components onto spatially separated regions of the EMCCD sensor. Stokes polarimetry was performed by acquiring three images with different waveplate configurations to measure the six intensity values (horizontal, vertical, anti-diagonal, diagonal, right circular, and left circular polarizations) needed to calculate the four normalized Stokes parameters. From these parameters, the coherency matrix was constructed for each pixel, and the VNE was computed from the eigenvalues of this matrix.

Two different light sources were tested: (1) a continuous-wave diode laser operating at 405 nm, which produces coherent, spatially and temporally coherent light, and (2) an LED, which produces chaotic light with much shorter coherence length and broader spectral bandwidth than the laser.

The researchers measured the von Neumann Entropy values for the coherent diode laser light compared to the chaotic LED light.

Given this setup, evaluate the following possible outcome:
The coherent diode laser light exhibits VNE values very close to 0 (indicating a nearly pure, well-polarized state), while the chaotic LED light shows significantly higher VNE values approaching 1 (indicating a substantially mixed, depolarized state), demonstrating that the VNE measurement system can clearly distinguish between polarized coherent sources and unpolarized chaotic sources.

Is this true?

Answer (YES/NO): NO